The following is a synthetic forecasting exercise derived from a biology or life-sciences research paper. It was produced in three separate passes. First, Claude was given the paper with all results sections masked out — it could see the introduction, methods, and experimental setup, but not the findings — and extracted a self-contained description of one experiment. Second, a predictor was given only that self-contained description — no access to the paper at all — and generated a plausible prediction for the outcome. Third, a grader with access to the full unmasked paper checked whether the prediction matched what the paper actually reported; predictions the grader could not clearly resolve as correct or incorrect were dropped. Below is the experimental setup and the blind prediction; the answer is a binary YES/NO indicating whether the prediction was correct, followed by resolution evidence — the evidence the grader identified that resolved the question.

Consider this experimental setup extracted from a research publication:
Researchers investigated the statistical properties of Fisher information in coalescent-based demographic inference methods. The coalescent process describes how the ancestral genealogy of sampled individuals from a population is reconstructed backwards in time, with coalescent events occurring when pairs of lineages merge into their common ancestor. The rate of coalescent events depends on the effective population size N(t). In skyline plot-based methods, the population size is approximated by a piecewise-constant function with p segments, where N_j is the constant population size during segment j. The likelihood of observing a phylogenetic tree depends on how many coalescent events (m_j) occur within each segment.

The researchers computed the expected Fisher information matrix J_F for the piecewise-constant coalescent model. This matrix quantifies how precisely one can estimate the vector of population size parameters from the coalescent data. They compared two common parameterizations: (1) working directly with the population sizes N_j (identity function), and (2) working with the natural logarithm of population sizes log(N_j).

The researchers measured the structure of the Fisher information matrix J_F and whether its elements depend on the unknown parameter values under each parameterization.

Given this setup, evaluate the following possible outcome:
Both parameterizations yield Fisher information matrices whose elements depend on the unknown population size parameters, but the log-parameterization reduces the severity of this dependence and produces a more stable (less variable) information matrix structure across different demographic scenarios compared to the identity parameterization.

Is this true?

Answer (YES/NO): NO